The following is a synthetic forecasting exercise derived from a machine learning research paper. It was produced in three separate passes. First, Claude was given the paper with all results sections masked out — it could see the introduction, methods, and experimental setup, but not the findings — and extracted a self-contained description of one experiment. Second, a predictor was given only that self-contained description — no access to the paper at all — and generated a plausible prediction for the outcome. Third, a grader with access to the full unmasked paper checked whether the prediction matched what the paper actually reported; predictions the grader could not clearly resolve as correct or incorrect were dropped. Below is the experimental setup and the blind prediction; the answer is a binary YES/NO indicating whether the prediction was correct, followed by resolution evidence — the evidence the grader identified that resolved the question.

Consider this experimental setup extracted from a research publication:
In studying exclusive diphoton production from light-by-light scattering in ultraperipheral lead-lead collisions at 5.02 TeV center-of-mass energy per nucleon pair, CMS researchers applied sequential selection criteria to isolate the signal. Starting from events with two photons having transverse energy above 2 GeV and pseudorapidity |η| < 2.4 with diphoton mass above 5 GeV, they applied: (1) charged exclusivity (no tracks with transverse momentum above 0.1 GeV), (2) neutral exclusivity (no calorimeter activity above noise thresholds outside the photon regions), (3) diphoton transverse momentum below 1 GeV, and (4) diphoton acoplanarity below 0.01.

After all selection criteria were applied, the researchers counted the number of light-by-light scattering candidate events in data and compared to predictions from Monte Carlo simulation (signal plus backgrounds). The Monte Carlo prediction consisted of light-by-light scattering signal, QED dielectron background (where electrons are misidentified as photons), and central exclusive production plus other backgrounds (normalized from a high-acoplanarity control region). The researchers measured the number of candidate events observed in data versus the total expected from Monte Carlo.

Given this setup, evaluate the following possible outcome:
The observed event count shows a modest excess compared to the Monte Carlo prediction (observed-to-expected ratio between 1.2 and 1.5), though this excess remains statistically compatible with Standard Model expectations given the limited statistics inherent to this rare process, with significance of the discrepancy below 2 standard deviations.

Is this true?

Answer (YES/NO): NO